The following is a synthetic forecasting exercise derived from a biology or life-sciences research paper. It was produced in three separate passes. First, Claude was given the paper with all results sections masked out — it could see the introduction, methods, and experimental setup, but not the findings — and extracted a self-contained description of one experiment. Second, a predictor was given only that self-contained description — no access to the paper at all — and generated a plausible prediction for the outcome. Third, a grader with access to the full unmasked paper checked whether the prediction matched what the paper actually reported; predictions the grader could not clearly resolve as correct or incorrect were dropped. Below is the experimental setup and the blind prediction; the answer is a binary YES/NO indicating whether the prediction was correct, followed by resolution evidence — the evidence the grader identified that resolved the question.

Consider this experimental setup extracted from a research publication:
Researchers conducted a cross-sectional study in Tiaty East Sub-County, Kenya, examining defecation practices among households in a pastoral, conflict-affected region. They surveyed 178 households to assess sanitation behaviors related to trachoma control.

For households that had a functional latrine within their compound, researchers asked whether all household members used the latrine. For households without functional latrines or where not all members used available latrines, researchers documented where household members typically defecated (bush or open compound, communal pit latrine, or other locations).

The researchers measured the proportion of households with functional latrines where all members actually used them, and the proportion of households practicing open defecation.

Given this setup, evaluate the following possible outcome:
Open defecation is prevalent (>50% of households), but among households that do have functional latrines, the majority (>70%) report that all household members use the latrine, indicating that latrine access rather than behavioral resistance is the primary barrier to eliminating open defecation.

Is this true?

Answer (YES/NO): NO